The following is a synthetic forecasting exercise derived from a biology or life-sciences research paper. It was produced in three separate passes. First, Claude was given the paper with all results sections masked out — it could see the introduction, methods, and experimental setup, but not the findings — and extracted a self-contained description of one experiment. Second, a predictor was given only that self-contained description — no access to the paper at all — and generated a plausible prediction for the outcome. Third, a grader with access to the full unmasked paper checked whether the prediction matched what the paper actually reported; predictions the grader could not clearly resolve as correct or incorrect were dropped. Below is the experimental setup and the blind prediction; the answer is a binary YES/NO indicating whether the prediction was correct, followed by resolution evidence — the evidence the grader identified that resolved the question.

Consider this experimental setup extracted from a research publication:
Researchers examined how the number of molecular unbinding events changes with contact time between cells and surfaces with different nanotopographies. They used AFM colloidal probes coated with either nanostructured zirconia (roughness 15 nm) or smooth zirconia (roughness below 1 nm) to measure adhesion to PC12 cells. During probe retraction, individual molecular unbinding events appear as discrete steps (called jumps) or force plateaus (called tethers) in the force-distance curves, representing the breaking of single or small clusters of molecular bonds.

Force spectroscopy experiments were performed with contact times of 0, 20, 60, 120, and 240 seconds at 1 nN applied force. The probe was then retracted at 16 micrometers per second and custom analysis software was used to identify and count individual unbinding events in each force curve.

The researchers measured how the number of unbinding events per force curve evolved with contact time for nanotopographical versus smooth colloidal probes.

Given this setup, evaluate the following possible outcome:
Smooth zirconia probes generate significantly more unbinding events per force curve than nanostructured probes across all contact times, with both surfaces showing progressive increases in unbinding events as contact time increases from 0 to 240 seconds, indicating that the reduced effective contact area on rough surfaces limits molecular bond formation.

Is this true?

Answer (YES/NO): NO